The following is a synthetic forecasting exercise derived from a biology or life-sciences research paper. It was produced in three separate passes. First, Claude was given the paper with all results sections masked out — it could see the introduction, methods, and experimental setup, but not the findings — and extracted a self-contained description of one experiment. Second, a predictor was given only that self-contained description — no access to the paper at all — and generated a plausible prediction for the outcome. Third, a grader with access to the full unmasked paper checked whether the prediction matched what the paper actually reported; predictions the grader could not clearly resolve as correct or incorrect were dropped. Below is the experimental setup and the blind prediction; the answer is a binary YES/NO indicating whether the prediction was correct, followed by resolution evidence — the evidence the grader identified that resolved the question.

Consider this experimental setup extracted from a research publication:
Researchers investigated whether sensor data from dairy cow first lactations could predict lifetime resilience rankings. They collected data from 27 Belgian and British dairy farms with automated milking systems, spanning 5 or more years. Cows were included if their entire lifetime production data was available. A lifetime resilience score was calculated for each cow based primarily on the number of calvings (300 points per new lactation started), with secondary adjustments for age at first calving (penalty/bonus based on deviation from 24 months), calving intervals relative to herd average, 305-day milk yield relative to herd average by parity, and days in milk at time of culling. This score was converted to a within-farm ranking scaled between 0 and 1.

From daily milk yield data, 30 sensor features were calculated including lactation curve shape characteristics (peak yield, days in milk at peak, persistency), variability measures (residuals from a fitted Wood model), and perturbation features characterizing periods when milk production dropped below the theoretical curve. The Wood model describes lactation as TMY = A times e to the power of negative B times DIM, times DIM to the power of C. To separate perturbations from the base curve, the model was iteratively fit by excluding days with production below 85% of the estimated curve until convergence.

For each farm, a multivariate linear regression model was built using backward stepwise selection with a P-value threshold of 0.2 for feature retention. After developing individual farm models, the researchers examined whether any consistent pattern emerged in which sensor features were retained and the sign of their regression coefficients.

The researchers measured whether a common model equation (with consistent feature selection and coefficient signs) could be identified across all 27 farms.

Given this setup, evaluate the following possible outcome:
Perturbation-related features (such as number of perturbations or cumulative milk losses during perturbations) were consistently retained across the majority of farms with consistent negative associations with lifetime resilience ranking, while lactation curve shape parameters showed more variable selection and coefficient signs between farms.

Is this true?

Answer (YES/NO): NO